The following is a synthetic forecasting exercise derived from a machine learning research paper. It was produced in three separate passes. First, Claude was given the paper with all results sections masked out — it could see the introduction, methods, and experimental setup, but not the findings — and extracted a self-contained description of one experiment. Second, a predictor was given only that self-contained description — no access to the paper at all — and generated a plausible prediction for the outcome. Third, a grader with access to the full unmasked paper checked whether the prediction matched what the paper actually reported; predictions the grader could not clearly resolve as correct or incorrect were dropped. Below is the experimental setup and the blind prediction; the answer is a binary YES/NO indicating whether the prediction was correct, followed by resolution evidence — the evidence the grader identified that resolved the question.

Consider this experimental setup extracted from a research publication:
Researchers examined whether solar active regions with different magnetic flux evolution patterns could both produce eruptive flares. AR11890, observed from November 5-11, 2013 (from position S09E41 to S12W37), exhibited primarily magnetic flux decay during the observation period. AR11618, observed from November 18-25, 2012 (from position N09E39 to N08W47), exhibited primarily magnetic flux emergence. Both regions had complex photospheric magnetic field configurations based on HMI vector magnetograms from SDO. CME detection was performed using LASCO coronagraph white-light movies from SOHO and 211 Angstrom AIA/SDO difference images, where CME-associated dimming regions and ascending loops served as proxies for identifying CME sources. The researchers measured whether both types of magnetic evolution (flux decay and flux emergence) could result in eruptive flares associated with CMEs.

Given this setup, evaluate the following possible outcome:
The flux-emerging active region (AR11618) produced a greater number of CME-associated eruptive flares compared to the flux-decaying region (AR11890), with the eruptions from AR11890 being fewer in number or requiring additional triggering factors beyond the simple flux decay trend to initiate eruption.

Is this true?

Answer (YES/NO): NO